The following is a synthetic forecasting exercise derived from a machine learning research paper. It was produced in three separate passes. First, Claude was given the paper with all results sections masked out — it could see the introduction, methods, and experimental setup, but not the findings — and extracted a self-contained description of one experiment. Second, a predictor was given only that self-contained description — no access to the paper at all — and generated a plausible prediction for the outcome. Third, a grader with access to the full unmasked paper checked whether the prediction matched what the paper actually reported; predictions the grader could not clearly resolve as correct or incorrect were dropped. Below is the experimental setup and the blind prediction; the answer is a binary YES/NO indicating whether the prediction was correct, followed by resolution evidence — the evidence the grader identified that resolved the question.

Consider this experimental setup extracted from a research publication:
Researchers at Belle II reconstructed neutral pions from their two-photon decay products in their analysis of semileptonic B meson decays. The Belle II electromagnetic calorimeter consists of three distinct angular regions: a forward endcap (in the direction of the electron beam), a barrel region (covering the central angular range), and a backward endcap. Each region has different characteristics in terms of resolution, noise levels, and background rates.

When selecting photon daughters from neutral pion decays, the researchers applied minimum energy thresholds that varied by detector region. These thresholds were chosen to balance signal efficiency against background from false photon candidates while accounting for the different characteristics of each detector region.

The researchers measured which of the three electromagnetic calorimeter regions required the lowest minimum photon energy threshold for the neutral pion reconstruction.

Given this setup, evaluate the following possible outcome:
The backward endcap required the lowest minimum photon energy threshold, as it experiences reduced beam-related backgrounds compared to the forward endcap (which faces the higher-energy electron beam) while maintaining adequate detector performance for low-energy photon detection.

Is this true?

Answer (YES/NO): NO